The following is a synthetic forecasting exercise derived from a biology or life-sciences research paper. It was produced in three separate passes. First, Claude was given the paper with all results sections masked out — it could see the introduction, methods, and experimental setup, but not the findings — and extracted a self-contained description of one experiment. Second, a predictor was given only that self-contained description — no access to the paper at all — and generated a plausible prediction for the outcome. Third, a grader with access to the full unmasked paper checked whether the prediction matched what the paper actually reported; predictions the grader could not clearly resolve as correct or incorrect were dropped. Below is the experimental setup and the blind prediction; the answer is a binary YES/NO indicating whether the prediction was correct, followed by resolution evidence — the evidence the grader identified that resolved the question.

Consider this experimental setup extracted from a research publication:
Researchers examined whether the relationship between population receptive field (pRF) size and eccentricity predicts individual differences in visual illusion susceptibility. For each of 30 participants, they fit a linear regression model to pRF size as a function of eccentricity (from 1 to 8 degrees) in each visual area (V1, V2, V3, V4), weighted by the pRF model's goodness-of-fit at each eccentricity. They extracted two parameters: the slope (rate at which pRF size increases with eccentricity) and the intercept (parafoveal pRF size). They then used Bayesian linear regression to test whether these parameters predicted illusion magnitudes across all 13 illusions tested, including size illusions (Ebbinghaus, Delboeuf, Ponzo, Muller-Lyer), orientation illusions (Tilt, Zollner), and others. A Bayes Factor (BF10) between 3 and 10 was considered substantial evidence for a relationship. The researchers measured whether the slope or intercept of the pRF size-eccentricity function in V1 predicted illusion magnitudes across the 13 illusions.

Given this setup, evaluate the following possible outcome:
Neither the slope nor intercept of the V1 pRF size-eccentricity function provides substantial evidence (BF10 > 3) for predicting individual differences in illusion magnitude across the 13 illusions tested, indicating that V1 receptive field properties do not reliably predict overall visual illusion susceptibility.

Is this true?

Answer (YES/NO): YES